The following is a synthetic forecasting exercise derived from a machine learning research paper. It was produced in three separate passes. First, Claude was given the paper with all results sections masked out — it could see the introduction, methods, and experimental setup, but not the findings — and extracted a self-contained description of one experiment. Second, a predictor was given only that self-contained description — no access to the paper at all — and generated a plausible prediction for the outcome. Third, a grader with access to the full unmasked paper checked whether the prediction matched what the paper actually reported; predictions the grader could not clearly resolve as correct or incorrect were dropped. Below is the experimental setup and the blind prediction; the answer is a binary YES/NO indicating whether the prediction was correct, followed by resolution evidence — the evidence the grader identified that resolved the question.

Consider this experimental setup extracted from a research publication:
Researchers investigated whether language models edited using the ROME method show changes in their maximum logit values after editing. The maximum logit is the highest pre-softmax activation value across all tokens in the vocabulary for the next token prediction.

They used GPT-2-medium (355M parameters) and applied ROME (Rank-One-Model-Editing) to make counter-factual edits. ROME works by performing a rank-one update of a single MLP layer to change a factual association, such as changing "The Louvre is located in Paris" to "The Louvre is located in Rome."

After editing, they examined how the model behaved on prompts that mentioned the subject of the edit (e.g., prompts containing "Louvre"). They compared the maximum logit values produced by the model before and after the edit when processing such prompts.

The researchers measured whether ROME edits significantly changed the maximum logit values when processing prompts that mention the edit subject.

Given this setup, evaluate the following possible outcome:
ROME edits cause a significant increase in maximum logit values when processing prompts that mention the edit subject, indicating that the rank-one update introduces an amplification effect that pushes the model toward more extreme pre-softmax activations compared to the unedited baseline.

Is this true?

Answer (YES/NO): YES